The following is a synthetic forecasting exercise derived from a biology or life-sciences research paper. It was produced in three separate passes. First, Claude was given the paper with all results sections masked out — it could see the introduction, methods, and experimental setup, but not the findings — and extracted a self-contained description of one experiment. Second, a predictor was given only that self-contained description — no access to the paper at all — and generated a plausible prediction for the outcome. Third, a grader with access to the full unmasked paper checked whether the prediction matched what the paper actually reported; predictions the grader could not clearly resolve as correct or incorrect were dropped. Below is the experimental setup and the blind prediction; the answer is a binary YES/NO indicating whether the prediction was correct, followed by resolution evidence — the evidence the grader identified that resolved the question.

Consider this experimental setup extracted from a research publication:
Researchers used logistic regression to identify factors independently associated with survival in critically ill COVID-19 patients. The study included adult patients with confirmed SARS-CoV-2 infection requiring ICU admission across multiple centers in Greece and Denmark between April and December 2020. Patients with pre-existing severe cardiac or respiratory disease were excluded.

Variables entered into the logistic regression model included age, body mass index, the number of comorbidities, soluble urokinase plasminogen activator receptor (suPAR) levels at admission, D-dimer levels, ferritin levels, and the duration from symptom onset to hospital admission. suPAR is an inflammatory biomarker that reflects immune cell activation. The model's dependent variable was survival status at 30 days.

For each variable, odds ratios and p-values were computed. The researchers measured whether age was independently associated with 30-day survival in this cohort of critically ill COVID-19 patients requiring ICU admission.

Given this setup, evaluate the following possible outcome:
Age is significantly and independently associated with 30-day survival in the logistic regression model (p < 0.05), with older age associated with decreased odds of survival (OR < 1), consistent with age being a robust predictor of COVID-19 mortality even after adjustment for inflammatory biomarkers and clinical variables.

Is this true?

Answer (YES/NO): YES